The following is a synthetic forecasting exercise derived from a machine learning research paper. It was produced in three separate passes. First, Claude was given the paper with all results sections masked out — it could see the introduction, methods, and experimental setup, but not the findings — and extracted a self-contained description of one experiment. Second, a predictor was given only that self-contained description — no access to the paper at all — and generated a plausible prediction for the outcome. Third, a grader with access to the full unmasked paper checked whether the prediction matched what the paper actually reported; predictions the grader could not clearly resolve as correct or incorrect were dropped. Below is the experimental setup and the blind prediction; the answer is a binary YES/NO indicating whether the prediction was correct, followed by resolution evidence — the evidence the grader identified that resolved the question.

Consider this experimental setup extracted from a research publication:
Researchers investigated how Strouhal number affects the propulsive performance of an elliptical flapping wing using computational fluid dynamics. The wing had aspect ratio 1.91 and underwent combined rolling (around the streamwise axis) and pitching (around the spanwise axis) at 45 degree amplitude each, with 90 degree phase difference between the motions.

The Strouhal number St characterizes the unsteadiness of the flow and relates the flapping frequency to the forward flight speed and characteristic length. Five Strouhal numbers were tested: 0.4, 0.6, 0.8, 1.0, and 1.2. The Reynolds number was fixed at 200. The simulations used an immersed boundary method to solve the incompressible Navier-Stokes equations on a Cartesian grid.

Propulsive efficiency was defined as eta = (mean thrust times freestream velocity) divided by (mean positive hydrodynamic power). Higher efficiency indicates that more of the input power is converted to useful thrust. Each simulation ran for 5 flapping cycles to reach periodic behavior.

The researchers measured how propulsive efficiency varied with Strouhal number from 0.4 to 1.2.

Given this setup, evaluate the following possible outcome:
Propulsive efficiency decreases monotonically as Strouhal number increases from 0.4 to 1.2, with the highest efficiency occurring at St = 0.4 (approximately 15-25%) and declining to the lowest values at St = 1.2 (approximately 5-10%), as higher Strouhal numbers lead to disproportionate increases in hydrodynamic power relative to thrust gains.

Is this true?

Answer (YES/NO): NO